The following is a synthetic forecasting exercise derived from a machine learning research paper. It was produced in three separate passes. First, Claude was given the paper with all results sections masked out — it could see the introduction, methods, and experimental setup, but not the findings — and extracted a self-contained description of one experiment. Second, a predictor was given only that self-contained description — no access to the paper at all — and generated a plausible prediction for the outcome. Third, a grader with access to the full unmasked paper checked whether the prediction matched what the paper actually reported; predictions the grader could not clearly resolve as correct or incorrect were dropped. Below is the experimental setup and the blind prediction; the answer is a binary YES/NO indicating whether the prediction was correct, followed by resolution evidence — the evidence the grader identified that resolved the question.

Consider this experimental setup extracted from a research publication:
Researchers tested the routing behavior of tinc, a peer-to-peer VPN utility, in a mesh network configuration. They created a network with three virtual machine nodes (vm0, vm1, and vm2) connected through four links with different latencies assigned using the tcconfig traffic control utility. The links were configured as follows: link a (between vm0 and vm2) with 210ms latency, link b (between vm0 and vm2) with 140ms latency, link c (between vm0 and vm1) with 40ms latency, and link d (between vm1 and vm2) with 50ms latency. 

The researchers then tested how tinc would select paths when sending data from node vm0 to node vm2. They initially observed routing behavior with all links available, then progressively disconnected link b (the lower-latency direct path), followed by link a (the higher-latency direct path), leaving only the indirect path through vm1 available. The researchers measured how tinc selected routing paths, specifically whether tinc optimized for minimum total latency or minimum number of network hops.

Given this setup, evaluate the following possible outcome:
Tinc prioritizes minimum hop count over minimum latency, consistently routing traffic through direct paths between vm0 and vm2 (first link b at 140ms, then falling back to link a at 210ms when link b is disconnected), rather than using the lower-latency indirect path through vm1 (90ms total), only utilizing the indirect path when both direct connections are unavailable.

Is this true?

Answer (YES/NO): YES